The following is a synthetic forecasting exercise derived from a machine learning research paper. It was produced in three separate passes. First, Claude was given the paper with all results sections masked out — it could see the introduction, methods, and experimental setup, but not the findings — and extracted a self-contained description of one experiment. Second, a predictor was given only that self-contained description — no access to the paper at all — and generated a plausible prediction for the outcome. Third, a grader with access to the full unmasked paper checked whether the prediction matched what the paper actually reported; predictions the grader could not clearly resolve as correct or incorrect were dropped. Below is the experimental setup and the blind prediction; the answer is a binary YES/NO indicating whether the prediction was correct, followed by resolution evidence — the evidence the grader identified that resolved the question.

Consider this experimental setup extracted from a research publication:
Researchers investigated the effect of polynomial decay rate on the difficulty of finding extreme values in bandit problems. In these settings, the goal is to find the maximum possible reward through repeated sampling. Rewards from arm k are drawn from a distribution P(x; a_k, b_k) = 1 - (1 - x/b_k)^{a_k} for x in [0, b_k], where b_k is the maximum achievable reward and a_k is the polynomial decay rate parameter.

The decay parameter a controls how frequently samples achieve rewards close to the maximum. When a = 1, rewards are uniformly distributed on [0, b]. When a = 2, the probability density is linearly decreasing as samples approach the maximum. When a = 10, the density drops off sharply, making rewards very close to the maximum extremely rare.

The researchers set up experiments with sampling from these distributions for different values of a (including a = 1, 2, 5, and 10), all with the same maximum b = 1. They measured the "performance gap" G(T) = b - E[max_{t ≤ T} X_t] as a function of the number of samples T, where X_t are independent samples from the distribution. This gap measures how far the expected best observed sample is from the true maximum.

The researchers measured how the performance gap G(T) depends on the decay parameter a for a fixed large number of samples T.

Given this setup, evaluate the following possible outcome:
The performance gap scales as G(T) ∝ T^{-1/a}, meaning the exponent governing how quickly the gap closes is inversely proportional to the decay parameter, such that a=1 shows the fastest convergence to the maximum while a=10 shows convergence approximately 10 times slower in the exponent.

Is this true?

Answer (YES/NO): YES